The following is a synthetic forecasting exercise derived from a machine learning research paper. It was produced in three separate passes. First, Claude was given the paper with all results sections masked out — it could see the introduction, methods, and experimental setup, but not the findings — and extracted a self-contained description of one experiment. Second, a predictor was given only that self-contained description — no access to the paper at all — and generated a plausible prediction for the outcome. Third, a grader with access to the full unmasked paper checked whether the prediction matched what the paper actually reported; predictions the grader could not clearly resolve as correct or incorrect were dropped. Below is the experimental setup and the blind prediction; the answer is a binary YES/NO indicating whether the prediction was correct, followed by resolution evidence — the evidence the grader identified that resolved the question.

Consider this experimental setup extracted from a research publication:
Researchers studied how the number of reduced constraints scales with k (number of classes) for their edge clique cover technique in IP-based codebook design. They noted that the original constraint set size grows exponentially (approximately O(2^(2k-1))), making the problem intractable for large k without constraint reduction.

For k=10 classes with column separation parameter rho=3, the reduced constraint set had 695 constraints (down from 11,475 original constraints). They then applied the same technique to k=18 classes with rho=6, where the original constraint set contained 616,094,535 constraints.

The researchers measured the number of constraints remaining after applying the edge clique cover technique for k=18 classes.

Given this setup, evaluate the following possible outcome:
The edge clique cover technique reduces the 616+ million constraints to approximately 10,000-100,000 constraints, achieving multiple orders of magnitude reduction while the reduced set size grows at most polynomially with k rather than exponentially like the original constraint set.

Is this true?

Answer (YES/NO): NO